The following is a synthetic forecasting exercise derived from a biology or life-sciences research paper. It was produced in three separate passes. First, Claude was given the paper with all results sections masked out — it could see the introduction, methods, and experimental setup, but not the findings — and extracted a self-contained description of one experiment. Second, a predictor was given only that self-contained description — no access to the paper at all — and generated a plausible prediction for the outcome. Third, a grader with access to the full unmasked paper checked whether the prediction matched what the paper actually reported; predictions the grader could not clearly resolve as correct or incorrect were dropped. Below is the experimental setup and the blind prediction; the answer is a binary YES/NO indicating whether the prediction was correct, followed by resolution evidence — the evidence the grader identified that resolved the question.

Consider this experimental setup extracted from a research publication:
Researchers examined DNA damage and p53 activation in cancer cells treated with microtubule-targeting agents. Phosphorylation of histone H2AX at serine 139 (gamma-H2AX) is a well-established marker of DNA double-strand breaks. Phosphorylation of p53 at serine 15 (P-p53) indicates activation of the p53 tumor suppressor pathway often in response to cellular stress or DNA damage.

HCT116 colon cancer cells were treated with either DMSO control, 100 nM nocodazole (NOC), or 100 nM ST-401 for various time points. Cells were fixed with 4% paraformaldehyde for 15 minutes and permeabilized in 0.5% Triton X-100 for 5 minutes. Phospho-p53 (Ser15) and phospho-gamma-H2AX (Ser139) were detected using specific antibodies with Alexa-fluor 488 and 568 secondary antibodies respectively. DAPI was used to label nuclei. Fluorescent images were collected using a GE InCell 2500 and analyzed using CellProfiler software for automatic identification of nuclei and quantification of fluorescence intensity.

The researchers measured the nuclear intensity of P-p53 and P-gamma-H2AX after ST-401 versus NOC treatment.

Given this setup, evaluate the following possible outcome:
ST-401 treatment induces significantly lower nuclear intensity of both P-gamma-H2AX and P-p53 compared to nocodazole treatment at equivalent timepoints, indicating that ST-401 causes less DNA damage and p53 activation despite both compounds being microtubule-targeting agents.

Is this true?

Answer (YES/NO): YES